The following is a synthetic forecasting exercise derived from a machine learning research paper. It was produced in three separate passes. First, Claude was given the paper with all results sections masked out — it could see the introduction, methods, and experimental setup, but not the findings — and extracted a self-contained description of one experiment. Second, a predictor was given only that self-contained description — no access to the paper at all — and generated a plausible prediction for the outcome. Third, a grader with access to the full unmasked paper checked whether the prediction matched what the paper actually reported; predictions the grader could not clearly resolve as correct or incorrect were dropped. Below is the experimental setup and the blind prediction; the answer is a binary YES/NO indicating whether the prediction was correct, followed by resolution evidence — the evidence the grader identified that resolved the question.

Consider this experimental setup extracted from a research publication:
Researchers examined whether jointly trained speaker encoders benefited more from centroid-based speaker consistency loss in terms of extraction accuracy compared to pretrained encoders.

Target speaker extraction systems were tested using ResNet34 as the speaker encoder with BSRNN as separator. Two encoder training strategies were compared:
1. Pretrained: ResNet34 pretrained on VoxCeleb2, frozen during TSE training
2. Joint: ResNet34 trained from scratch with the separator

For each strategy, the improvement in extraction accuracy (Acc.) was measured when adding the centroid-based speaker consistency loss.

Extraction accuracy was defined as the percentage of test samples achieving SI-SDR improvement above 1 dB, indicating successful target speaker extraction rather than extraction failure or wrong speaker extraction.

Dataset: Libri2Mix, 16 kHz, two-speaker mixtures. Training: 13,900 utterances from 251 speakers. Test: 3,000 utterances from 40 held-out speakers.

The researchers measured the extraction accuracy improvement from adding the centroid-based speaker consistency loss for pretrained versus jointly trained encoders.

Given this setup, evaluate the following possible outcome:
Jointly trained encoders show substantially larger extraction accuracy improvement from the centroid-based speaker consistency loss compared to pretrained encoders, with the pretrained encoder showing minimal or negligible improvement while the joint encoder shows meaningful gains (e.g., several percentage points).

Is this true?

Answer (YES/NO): NO